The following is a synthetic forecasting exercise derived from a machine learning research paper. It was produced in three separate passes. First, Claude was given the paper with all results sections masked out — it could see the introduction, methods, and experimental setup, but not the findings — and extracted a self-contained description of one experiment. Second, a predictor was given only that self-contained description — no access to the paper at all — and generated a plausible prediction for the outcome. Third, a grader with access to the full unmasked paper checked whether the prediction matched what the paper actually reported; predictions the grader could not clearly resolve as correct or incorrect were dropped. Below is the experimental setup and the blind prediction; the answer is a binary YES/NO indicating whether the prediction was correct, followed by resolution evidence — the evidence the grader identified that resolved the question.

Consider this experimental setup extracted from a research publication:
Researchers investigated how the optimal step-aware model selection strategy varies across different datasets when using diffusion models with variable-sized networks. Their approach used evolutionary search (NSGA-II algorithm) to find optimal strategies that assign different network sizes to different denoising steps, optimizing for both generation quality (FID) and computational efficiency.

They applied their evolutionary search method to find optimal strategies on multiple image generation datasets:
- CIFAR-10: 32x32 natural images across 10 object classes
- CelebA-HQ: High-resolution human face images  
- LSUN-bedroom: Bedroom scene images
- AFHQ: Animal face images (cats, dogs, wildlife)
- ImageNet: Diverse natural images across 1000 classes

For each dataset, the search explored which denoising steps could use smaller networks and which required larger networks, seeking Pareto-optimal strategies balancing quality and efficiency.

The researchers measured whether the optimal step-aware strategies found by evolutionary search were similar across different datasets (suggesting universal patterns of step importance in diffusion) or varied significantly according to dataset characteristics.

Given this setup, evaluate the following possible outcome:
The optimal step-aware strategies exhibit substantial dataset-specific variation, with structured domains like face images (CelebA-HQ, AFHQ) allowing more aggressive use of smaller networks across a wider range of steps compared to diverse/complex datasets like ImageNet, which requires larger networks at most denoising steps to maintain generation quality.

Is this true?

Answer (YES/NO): NO